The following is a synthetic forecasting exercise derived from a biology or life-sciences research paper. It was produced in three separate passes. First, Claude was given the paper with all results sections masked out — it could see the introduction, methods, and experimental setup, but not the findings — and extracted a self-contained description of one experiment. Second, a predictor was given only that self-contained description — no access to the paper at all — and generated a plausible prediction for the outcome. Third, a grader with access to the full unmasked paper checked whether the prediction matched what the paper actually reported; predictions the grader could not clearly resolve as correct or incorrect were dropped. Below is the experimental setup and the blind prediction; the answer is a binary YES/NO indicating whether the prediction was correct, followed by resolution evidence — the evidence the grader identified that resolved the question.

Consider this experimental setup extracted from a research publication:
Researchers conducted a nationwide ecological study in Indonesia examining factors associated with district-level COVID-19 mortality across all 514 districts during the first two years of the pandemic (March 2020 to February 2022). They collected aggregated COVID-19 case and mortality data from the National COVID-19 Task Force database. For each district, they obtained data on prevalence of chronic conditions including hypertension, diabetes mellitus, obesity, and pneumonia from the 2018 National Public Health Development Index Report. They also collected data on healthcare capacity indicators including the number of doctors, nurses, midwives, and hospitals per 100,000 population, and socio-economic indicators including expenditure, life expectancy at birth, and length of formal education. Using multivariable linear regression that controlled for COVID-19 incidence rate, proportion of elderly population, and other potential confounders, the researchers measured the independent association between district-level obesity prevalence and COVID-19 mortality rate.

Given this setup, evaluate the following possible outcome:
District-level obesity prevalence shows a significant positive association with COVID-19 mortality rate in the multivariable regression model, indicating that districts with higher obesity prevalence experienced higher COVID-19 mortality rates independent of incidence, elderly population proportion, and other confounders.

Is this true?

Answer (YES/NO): NO